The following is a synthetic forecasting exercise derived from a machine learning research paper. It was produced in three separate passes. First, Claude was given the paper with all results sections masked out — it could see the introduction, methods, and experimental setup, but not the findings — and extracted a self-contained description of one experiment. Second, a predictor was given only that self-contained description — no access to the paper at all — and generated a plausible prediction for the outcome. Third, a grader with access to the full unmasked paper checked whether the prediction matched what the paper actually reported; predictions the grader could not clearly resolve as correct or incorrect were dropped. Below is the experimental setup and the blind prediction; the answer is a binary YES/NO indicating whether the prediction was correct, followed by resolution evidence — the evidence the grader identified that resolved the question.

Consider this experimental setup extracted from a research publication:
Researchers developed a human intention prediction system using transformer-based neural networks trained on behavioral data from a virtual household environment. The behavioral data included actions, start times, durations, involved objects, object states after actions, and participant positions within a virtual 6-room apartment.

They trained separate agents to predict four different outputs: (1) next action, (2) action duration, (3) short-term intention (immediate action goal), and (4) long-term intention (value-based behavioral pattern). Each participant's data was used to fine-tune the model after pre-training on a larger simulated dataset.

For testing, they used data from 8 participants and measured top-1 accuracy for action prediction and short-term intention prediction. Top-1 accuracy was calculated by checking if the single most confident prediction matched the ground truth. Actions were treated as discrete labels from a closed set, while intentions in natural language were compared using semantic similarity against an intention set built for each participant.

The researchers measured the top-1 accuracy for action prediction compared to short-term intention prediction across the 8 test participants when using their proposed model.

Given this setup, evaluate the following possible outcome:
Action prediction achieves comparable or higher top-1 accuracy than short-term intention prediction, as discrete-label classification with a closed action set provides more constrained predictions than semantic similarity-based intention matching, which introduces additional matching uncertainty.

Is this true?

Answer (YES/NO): YES